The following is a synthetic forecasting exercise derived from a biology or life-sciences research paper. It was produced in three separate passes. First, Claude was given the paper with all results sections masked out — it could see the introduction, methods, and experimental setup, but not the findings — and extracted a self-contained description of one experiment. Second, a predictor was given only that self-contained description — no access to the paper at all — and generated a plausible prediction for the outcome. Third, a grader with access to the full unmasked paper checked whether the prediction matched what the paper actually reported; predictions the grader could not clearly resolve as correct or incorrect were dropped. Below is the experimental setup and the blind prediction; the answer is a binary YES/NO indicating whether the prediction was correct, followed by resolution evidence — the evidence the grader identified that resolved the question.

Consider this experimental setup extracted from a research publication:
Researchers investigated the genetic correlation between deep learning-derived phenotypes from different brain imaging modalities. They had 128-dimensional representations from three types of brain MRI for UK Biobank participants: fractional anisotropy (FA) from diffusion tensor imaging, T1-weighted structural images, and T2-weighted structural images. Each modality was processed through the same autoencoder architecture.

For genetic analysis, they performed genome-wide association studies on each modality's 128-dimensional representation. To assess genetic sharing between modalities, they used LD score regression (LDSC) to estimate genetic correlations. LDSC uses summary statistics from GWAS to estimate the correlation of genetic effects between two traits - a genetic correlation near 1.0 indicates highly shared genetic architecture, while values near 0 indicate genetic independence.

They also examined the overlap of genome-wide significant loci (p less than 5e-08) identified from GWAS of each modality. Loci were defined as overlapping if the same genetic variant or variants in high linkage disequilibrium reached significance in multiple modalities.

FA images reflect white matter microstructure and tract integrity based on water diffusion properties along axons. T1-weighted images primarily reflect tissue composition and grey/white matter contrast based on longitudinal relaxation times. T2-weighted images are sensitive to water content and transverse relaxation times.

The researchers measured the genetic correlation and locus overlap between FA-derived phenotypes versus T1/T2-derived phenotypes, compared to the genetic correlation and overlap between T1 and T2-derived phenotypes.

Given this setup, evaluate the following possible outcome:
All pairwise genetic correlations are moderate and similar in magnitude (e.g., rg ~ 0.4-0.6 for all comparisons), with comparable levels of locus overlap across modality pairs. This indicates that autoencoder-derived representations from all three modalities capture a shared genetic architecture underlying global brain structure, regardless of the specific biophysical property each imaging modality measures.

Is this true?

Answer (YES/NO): NO